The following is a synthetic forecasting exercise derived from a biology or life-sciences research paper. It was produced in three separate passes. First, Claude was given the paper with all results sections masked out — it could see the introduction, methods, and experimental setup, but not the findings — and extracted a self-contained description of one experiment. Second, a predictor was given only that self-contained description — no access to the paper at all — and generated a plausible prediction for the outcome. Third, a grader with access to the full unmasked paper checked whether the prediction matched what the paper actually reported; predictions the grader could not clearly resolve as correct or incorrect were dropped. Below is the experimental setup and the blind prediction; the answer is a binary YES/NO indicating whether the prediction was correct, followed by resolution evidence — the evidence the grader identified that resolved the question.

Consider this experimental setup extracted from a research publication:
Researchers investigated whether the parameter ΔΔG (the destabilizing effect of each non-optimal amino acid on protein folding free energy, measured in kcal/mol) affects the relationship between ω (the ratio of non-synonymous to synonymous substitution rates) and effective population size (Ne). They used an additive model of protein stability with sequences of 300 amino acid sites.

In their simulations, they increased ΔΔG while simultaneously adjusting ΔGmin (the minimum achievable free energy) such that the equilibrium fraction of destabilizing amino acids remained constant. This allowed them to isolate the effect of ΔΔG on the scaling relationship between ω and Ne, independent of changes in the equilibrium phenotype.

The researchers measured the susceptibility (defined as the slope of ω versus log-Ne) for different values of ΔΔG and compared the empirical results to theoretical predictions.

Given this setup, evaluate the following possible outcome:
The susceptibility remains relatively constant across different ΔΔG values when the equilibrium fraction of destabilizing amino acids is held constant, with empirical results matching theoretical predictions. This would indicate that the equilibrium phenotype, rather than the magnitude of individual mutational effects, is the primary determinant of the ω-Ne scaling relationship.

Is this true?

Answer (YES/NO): NO